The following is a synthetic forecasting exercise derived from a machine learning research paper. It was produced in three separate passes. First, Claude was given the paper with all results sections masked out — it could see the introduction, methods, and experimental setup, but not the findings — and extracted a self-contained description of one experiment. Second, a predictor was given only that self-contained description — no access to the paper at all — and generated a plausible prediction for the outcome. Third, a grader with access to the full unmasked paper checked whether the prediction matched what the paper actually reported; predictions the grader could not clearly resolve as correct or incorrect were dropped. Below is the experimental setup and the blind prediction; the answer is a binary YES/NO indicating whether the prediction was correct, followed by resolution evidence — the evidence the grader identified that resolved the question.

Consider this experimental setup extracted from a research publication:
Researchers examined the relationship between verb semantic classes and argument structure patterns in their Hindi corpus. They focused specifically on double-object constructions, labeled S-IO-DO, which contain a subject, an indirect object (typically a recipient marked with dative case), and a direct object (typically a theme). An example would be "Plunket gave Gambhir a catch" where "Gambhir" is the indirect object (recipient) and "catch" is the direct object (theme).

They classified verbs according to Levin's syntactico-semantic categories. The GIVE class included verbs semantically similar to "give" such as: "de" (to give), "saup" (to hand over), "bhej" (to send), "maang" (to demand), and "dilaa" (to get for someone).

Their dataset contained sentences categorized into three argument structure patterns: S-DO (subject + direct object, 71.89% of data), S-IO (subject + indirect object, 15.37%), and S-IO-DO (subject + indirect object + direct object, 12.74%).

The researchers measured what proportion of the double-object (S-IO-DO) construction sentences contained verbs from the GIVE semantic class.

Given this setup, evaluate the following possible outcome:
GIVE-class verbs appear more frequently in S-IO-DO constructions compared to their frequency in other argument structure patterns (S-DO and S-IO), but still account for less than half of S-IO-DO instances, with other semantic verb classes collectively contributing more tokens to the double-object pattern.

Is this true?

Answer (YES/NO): NO